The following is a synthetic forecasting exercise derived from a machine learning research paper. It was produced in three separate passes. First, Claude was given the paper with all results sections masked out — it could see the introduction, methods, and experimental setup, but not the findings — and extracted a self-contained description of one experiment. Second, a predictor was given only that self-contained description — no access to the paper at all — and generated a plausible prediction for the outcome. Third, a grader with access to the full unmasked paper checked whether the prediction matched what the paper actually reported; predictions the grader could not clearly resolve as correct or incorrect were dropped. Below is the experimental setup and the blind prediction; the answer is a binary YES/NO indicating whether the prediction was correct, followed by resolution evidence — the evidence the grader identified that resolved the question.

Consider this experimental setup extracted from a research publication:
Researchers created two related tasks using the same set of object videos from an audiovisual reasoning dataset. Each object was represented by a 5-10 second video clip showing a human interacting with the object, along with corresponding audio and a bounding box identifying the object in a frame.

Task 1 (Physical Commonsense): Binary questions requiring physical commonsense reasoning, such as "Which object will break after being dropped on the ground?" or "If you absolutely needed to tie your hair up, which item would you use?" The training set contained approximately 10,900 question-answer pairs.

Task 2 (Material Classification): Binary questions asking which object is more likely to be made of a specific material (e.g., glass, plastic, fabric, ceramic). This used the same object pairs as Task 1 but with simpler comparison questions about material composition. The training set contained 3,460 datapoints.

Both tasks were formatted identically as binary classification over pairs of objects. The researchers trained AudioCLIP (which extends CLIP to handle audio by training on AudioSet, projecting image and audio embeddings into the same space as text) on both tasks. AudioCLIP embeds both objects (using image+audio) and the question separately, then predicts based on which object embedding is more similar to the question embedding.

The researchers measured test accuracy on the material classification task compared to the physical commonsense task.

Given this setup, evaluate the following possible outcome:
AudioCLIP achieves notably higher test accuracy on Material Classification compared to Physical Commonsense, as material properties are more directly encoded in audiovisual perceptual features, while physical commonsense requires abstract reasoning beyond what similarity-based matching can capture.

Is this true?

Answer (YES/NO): YES